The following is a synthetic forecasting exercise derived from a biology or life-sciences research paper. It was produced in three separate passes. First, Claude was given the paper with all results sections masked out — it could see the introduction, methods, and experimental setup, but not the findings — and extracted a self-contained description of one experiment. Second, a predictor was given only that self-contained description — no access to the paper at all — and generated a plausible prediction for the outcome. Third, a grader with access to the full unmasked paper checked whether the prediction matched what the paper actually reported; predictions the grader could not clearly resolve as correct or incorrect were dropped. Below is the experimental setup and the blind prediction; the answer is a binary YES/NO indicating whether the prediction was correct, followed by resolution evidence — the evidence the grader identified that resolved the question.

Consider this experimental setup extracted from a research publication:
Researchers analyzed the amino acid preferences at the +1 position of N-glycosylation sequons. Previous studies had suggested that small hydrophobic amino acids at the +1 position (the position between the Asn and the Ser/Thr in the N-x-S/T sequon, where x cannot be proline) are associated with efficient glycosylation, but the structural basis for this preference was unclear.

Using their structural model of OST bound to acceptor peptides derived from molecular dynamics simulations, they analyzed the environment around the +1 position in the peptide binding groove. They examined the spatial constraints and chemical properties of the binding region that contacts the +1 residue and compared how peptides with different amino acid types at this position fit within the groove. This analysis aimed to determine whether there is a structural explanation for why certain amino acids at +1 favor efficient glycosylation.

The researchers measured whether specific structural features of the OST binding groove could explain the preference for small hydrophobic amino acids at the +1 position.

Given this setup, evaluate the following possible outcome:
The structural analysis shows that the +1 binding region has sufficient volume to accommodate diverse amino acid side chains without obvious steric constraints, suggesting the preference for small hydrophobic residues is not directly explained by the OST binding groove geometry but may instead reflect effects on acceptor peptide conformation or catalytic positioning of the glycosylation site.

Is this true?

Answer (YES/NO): YES